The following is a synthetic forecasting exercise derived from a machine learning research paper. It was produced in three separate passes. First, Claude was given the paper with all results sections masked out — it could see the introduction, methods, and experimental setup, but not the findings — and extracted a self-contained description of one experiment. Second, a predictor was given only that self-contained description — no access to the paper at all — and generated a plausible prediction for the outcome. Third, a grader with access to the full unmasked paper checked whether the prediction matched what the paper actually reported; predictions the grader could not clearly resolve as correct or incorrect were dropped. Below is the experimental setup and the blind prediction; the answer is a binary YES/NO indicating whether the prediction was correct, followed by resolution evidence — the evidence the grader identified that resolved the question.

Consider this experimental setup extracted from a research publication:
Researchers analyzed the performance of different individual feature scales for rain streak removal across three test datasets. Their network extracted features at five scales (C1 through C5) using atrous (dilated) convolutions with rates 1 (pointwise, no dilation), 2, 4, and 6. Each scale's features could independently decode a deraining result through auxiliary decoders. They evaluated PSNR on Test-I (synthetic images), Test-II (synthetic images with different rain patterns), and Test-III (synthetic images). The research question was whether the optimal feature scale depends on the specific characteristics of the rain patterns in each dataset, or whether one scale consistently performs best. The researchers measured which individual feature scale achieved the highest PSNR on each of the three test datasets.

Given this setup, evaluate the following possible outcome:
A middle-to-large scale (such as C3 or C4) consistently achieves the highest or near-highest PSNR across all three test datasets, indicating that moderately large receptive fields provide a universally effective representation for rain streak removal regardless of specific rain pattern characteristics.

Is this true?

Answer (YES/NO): NO